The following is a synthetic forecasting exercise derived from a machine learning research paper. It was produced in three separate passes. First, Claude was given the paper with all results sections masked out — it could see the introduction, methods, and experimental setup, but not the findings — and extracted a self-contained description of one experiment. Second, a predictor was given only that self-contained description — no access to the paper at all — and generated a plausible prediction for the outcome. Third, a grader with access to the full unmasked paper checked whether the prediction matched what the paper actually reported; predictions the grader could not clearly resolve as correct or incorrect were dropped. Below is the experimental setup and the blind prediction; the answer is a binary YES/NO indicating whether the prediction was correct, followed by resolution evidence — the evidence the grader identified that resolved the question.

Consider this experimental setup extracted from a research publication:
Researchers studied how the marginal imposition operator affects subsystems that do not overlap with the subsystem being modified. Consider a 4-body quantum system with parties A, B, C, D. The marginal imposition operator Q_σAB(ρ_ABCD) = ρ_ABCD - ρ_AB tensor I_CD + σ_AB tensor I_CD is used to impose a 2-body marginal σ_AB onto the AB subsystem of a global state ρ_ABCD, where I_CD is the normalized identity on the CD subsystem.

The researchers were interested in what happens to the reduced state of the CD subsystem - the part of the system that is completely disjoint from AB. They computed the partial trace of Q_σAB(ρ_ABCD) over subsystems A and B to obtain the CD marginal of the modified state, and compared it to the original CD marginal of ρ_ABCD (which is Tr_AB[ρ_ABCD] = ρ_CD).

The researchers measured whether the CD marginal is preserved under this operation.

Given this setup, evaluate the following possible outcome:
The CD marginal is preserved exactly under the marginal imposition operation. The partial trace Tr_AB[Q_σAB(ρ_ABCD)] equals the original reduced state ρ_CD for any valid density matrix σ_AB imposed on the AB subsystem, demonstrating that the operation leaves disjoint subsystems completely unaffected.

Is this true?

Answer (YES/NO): YES